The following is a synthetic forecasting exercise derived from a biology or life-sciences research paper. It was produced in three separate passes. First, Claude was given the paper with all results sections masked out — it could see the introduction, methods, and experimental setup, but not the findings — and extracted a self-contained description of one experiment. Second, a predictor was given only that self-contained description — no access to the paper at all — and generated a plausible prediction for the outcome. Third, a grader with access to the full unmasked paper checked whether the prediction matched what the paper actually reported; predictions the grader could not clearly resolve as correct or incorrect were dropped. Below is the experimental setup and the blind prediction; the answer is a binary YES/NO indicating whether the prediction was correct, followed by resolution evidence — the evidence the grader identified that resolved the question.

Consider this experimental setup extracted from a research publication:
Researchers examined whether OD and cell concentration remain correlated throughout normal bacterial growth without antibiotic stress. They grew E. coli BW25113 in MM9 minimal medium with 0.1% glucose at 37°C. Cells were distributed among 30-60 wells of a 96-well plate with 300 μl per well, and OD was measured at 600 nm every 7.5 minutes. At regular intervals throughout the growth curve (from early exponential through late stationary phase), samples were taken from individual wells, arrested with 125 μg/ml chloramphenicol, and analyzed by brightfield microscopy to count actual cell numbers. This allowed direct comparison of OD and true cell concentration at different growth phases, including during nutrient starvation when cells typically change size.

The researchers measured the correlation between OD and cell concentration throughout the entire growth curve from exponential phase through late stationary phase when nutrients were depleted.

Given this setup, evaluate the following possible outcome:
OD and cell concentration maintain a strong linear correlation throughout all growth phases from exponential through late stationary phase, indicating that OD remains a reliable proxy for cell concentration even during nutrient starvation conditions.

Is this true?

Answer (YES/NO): NO